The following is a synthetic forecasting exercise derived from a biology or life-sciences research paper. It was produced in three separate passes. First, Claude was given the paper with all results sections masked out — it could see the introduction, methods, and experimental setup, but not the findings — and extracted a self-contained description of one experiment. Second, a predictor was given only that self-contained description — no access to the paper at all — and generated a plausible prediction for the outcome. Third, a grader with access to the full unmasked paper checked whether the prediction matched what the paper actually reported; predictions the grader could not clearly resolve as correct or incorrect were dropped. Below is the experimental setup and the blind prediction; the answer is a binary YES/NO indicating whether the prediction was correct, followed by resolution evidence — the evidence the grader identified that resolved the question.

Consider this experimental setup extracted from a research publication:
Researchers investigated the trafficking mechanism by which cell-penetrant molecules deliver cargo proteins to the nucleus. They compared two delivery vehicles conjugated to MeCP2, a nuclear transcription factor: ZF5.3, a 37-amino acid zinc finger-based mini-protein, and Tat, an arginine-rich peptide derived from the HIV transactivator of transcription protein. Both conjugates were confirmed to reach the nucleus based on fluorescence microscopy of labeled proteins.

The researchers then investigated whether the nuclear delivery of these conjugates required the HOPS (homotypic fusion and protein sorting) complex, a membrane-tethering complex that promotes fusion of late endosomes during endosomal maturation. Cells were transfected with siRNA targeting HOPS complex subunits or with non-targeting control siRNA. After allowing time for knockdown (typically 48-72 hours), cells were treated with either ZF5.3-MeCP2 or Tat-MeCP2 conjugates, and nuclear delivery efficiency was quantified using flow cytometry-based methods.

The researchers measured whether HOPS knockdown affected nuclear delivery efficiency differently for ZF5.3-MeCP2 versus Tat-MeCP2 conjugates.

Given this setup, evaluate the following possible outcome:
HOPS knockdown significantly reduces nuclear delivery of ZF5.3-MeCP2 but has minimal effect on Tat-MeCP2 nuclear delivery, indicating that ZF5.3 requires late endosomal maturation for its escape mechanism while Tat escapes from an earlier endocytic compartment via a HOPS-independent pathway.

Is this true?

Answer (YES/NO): YES